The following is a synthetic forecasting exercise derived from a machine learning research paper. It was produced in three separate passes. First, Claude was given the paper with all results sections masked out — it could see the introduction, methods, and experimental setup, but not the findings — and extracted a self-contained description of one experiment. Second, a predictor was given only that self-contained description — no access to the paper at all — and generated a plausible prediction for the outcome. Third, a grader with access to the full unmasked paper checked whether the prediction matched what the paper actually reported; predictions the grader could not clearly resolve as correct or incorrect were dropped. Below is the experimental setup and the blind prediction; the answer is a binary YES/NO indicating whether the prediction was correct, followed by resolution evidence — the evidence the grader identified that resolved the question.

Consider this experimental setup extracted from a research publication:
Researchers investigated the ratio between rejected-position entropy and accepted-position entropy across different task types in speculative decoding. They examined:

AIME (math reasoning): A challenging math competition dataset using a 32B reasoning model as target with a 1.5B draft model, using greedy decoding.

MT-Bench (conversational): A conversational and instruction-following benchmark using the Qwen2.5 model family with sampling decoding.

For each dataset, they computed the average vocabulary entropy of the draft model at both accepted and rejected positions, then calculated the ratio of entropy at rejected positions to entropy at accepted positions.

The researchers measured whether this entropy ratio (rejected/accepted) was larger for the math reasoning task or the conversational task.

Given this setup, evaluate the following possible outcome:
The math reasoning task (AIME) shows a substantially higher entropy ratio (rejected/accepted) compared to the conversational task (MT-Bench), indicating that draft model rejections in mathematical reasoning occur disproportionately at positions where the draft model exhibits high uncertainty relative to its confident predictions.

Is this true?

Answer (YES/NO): YES